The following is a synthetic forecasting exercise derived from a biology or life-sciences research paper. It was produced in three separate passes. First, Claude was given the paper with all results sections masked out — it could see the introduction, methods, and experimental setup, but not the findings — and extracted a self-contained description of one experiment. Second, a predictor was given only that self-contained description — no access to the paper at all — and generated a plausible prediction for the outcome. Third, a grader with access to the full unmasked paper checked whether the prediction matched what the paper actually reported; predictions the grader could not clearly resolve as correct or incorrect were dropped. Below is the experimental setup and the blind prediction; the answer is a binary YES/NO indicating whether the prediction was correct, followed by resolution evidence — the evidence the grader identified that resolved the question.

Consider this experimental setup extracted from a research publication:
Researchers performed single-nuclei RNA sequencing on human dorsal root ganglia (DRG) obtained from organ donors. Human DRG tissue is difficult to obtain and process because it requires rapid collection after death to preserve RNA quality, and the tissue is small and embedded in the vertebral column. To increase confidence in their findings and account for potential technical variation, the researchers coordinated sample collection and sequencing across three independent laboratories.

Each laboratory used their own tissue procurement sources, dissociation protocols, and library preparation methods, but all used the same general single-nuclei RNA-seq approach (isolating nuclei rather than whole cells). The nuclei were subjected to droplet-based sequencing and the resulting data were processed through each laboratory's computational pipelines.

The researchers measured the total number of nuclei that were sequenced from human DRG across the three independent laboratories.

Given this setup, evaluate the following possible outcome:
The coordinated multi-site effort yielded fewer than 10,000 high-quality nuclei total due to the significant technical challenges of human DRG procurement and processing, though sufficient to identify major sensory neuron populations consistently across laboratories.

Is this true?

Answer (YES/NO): NO